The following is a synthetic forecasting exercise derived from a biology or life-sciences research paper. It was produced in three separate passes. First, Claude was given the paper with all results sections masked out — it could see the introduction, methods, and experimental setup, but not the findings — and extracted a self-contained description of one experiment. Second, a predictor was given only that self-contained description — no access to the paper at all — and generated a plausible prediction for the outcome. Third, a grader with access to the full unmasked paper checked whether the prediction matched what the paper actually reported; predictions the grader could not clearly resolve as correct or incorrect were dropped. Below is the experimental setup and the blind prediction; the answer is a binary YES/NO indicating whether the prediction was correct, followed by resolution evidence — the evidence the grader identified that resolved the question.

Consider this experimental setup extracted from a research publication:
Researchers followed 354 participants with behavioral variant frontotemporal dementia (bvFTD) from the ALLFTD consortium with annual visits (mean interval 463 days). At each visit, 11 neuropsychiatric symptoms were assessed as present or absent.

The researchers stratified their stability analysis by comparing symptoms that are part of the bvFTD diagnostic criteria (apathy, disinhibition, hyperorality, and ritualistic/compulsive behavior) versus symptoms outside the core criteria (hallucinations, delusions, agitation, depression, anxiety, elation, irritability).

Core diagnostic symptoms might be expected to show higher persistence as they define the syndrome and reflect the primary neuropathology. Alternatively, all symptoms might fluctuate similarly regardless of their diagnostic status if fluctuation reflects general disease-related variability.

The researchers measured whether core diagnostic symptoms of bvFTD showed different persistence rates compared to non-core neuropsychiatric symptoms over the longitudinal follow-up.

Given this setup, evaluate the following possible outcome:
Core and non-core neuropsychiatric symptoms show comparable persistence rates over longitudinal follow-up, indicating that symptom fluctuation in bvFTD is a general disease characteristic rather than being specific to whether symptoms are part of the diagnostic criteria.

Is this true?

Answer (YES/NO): NO